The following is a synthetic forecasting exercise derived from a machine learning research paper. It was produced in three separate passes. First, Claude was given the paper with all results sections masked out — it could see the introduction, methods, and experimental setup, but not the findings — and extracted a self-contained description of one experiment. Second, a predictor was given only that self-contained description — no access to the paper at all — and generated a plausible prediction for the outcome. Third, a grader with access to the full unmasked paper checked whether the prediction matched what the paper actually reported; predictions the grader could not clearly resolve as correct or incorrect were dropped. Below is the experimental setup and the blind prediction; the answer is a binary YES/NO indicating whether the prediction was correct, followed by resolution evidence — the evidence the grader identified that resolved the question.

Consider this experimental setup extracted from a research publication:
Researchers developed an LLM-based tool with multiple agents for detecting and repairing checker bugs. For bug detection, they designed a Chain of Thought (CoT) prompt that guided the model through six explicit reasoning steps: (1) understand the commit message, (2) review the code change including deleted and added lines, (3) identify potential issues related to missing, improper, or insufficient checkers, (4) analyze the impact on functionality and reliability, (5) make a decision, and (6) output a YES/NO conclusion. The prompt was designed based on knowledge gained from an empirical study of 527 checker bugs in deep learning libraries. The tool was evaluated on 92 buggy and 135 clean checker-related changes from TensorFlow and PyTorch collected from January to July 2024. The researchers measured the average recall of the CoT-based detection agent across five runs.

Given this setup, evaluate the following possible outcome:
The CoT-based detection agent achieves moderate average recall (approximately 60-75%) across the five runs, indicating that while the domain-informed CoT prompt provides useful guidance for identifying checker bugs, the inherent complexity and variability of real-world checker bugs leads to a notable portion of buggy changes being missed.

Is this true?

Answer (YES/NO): NO